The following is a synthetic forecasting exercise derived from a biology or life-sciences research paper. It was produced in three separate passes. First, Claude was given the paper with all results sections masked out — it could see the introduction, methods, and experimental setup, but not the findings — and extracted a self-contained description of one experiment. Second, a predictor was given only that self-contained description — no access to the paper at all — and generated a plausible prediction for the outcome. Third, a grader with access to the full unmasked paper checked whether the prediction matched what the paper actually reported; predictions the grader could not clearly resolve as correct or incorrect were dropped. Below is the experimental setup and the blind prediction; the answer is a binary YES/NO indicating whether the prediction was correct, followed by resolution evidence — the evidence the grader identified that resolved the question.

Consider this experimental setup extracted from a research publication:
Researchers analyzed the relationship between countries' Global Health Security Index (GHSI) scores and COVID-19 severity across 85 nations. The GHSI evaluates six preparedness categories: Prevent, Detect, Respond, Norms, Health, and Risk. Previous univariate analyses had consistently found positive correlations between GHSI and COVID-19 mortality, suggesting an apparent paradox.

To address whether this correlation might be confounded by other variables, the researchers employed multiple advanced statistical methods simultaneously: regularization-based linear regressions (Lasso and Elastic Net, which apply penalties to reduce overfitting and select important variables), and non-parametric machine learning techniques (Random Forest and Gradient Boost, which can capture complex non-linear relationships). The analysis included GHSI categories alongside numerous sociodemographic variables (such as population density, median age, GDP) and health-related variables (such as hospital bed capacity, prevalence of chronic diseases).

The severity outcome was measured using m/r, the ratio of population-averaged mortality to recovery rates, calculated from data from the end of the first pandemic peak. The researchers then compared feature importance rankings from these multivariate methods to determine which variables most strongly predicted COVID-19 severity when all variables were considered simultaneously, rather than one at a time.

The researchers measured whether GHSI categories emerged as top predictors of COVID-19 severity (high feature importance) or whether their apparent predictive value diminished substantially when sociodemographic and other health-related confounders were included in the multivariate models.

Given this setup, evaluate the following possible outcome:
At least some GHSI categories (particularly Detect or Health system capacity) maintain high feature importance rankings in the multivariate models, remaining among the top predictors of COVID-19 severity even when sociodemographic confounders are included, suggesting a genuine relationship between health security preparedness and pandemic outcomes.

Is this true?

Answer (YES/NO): NO